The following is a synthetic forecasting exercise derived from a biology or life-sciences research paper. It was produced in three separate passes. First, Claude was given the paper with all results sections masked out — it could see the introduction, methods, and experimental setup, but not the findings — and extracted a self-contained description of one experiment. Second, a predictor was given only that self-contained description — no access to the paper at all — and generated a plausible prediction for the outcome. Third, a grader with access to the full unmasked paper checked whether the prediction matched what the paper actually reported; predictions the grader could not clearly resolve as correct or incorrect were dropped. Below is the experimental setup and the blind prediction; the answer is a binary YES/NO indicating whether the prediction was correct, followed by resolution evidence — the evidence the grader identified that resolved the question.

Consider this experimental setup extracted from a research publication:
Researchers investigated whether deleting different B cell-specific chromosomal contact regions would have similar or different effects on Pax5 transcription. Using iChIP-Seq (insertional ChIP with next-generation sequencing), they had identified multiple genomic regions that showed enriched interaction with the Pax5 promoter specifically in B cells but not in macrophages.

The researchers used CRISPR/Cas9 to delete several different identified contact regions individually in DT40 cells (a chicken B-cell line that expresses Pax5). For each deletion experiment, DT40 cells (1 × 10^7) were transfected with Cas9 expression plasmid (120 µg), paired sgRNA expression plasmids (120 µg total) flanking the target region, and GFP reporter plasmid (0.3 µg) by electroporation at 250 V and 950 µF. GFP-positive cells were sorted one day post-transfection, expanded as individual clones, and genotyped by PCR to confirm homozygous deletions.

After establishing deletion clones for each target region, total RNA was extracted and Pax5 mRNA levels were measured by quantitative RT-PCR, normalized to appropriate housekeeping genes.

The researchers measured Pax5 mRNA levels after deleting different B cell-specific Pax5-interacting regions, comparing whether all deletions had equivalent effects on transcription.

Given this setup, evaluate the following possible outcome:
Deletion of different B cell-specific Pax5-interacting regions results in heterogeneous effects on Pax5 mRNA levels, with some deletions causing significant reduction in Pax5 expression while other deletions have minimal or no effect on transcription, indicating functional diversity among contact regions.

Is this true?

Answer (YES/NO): YES